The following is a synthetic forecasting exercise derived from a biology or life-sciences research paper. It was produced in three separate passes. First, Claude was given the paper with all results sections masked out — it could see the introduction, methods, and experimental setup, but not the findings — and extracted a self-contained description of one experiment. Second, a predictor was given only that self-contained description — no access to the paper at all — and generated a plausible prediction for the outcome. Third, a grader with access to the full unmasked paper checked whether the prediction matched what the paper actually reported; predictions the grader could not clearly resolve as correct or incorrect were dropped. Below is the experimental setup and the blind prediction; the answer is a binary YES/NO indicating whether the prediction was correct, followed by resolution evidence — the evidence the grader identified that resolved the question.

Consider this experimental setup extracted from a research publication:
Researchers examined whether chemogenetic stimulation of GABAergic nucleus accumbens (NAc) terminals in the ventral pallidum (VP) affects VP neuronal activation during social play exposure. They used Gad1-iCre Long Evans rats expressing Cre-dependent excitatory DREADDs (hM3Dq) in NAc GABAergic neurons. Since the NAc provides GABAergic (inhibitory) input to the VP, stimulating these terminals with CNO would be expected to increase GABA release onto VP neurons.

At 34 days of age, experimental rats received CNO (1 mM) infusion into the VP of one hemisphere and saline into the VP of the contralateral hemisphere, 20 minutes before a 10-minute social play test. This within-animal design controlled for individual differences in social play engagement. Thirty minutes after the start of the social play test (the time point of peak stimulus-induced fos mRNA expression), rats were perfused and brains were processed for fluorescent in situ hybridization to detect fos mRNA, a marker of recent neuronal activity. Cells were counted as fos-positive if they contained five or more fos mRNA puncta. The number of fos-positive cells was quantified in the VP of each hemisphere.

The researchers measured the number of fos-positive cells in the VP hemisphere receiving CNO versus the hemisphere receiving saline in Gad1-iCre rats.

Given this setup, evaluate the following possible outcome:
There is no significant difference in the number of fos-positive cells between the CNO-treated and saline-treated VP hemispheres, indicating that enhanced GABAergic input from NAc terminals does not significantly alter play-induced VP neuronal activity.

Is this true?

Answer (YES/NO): NO